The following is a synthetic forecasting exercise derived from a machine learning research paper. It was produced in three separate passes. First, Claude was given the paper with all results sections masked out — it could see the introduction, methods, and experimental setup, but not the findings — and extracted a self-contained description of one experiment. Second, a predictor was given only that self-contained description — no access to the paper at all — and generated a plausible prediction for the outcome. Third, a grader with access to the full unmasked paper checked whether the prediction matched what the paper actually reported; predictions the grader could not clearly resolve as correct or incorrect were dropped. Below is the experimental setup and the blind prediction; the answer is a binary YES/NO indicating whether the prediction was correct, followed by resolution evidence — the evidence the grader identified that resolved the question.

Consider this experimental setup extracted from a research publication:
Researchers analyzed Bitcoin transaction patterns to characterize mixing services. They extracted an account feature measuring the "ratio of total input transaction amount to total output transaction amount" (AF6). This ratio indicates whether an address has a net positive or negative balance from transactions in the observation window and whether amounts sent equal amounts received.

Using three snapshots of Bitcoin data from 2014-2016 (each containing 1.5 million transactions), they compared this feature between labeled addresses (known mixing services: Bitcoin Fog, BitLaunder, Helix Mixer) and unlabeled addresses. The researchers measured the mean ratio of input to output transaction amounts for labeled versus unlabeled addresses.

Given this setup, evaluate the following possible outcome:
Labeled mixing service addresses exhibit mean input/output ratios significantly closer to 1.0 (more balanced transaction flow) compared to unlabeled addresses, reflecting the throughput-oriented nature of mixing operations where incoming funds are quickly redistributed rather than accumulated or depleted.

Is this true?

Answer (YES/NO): YES